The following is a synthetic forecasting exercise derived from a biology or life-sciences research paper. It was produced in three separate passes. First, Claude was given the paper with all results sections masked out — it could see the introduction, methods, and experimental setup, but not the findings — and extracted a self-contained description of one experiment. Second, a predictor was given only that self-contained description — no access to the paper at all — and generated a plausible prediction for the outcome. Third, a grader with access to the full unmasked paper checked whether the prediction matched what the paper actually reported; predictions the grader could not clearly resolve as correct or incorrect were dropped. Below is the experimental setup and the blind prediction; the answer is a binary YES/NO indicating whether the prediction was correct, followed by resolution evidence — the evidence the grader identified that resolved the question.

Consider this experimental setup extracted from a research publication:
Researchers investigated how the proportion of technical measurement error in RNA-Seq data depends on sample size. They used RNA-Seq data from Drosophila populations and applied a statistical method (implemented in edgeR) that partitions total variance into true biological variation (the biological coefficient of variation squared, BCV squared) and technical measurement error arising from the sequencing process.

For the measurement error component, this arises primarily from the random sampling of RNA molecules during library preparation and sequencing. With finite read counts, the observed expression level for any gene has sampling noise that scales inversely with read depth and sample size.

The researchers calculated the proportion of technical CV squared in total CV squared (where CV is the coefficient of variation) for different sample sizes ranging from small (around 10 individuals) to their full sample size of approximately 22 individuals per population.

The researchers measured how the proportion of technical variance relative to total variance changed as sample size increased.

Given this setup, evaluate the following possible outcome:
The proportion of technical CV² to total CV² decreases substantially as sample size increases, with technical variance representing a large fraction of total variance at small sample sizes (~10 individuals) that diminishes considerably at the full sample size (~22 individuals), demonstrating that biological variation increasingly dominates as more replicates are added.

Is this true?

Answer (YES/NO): NO